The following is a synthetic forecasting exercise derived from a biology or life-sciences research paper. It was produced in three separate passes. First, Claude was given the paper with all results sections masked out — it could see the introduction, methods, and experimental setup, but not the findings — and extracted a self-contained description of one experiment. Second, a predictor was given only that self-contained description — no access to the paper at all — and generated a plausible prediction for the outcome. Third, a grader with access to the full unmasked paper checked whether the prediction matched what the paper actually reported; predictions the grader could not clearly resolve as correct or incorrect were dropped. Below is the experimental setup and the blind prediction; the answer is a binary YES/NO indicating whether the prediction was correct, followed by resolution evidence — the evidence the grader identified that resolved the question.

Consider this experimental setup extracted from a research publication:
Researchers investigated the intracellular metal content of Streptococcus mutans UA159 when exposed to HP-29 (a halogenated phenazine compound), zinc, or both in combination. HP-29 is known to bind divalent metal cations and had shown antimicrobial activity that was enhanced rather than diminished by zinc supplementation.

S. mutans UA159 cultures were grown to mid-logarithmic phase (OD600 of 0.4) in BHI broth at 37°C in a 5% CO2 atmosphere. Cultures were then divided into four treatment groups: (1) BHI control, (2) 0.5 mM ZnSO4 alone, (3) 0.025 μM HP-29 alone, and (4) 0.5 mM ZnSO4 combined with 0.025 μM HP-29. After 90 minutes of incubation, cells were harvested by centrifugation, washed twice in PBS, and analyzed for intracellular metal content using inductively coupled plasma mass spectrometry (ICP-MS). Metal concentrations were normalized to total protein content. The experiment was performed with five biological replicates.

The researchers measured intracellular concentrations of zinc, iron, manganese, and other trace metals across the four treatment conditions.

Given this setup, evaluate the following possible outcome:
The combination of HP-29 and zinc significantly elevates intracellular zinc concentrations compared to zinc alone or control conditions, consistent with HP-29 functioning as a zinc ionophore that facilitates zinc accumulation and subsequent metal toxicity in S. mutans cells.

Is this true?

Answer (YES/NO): YES